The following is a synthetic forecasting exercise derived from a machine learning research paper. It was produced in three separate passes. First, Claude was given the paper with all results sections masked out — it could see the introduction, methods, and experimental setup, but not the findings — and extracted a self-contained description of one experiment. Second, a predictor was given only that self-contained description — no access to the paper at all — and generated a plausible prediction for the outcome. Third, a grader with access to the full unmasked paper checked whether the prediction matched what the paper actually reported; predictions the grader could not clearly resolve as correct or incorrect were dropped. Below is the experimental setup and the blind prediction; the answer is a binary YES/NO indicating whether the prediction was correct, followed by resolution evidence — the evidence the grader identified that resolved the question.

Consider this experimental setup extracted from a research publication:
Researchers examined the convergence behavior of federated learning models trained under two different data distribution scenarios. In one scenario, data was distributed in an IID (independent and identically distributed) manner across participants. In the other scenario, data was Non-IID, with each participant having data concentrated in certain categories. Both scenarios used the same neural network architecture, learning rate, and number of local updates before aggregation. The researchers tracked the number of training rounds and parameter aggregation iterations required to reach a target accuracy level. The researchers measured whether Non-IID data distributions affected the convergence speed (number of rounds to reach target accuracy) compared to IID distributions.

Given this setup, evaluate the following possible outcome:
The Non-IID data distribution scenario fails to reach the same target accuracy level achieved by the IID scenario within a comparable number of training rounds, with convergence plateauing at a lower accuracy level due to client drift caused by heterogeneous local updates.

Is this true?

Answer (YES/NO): YES